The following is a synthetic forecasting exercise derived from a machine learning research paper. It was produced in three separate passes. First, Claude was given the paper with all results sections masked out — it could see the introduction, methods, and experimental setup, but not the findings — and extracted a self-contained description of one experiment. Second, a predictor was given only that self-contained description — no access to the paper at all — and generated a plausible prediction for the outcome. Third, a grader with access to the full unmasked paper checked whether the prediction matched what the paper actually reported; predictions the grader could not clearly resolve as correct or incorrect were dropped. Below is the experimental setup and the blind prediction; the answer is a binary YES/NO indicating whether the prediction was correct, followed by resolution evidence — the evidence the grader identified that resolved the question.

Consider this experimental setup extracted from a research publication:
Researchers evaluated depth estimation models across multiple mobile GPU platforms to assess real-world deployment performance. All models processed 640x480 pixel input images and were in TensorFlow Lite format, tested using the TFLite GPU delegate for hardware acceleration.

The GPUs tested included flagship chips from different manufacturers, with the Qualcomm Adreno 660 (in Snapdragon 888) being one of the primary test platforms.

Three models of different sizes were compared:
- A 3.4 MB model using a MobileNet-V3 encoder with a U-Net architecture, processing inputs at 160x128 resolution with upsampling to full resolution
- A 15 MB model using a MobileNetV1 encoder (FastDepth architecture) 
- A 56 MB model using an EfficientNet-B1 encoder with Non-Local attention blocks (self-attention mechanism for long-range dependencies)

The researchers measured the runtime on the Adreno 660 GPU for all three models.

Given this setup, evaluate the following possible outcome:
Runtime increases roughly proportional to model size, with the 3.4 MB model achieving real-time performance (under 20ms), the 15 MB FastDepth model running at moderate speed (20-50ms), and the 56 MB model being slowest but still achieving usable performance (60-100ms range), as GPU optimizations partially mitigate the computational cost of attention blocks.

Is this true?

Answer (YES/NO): NO